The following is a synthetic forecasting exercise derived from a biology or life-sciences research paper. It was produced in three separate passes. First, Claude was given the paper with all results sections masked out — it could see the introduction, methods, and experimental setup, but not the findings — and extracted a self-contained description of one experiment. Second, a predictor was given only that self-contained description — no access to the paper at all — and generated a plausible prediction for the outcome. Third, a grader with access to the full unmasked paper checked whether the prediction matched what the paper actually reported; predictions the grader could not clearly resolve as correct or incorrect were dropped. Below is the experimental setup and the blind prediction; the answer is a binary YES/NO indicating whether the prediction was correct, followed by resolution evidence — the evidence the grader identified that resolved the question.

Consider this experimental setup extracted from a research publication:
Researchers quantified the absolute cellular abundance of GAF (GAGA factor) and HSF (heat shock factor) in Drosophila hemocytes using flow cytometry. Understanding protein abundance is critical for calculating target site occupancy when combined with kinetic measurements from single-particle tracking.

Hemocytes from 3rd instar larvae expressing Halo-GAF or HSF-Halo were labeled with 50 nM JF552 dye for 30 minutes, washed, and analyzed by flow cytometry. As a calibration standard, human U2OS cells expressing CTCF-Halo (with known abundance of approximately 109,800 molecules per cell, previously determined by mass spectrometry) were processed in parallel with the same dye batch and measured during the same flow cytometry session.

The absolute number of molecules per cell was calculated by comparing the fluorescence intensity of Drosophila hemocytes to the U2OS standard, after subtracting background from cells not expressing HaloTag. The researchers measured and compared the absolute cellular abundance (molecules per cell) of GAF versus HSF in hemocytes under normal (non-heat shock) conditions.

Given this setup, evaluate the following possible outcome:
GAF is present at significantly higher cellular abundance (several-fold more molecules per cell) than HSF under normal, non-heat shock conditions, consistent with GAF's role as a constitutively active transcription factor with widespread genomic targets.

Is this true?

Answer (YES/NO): YES